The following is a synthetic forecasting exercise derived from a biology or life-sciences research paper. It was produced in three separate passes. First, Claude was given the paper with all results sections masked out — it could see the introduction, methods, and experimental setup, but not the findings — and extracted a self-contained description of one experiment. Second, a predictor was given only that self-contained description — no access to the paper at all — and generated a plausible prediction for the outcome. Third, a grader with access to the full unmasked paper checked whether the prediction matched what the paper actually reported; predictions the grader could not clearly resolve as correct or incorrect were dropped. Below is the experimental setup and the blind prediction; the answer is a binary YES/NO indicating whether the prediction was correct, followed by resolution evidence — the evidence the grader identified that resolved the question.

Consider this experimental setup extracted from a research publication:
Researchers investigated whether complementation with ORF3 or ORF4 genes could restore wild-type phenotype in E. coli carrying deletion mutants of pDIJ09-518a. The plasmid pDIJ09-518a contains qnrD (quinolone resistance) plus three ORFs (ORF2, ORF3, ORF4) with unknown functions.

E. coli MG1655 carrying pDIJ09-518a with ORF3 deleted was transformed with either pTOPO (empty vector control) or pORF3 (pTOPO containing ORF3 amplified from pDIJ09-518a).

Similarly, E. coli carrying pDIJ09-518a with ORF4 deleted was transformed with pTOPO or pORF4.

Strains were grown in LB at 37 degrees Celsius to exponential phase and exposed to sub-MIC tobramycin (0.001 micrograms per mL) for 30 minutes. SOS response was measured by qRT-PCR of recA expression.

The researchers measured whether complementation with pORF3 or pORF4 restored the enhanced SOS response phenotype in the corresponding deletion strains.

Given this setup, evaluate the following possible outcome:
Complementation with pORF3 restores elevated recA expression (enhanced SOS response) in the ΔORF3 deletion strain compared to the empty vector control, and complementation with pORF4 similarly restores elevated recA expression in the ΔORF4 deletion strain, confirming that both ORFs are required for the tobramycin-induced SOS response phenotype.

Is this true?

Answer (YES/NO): NO